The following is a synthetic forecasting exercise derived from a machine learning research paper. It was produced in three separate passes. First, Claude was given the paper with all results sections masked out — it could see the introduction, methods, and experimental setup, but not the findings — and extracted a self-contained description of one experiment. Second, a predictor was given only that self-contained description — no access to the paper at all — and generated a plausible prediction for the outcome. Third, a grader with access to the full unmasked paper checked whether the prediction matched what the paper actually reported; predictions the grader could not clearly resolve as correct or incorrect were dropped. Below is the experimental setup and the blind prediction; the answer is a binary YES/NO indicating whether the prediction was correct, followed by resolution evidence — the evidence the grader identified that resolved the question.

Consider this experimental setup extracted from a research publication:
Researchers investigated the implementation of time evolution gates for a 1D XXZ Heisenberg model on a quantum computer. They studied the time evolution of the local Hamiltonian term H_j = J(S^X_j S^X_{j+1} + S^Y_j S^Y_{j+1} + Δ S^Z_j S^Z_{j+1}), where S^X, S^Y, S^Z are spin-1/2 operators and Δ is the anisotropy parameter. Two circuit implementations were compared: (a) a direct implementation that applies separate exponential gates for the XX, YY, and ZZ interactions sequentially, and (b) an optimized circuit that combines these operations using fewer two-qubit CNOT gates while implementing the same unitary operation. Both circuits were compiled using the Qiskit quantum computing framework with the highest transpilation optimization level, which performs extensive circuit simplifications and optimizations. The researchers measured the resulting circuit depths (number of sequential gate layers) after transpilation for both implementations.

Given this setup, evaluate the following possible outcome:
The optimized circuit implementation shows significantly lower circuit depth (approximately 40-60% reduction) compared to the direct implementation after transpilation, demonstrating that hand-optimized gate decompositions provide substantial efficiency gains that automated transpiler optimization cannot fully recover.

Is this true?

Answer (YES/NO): NO